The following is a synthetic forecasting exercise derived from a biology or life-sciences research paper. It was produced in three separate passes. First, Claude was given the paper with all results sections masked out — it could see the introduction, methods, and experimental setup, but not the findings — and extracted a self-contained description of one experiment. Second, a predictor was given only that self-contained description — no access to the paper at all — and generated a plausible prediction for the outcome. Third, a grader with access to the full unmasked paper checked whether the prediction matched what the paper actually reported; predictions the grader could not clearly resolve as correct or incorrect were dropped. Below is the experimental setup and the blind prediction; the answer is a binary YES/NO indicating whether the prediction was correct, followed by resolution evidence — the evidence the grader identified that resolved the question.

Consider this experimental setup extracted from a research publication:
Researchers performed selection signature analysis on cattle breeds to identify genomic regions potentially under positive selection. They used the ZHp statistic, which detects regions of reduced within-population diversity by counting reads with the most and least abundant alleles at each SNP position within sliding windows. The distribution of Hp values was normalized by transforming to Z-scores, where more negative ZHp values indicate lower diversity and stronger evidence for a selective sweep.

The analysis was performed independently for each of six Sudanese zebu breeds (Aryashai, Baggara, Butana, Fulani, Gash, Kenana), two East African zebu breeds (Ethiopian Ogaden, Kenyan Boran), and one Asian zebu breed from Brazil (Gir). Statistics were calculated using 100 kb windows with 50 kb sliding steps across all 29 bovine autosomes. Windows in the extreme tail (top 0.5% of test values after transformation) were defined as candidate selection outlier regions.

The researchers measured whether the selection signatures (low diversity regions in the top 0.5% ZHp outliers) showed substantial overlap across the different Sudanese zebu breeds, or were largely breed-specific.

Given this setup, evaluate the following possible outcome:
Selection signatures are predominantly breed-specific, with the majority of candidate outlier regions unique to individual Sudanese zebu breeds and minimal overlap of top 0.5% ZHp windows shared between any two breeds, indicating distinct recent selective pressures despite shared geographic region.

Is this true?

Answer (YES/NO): NO